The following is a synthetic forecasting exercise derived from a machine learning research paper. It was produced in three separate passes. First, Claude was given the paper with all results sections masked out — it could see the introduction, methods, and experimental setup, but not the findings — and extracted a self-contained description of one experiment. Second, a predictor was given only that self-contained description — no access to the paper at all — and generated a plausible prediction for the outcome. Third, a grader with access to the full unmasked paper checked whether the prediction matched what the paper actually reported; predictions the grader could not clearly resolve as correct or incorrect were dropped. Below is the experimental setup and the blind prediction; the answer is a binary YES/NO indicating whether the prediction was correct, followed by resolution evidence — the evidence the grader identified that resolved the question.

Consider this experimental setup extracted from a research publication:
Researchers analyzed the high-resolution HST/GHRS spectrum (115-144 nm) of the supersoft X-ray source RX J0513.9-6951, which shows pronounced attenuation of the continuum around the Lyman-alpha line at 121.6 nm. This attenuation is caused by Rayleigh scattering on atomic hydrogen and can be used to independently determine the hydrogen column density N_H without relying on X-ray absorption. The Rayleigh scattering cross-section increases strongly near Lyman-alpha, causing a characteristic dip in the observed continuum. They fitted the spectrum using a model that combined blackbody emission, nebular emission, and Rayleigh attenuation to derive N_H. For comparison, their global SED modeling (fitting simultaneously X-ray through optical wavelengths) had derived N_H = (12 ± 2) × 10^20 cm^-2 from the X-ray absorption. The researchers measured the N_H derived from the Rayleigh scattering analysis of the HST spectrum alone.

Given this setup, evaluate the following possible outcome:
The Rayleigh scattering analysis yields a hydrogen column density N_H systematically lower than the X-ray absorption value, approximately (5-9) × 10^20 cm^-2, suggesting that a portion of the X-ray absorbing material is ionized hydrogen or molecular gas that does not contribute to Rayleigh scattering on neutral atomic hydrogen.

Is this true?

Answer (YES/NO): NO